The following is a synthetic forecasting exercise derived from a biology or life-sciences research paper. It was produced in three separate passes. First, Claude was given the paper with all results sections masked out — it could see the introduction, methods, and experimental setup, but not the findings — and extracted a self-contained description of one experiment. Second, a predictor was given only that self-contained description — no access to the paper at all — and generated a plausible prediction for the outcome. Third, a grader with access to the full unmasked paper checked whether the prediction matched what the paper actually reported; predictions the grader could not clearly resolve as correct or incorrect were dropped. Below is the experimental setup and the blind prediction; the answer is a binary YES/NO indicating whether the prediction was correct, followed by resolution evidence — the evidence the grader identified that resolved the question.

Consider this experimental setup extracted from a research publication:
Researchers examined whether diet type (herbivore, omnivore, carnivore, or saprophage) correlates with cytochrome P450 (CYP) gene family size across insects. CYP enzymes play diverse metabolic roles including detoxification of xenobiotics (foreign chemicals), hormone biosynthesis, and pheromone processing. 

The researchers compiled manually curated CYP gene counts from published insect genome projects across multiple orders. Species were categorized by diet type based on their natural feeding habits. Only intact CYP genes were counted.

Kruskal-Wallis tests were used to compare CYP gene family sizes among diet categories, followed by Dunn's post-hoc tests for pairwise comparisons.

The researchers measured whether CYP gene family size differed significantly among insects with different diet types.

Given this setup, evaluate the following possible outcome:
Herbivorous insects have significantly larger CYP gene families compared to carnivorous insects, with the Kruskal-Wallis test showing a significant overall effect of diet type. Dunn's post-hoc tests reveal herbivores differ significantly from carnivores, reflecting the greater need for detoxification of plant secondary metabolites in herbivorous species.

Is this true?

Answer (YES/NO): NO